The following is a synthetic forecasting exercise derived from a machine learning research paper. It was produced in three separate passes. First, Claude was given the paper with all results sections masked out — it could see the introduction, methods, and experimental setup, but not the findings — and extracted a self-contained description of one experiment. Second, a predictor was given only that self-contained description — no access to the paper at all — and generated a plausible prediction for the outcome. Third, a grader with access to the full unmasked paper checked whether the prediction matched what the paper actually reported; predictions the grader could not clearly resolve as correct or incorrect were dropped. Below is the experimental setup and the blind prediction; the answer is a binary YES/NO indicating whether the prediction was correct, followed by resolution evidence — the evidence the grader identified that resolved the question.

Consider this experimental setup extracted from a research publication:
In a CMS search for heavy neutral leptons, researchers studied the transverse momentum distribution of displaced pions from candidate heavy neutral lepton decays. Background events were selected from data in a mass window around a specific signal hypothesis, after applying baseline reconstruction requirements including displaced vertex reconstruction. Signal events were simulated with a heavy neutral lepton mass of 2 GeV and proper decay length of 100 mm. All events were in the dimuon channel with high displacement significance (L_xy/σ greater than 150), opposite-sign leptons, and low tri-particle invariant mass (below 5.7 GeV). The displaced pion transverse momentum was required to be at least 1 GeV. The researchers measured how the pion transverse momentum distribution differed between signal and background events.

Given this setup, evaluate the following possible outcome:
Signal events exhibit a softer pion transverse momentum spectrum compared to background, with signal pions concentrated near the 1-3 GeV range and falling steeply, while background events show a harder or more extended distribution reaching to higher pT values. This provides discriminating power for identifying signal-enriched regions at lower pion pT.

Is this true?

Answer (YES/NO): NO